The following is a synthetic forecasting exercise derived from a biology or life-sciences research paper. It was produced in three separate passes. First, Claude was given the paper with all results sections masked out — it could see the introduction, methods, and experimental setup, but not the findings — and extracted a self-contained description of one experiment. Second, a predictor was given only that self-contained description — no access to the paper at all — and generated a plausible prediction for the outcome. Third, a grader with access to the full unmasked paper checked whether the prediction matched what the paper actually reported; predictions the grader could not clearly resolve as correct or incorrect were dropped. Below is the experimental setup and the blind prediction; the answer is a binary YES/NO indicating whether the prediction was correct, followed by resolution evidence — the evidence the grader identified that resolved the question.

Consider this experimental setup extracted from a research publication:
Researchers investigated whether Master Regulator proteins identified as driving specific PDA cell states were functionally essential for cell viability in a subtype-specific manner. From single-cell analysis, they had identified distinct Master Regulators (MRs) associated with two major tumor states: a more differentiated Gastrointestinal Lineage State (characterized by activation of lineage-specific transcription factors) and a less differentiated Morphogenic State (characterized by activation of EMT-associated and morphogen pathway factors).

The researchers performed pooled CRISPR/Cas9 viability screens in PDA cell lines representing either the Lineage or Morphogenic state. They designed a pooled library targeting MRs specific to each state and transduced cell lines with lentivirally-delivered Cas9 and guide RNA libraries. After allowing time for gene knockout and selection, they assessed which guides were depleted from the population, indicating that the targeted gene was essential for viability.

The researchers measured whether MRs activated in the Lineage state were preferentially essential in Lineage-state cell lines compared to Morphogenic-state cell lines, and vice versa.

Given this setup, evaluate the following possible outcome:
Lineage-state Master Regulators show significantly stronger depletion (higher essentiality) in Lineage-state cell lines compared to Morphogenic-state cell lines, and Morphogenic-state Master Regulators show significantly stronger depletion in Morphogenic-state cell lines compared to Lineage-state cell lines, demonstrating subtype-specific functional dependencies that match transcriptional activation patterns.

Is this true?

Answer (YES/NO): YES